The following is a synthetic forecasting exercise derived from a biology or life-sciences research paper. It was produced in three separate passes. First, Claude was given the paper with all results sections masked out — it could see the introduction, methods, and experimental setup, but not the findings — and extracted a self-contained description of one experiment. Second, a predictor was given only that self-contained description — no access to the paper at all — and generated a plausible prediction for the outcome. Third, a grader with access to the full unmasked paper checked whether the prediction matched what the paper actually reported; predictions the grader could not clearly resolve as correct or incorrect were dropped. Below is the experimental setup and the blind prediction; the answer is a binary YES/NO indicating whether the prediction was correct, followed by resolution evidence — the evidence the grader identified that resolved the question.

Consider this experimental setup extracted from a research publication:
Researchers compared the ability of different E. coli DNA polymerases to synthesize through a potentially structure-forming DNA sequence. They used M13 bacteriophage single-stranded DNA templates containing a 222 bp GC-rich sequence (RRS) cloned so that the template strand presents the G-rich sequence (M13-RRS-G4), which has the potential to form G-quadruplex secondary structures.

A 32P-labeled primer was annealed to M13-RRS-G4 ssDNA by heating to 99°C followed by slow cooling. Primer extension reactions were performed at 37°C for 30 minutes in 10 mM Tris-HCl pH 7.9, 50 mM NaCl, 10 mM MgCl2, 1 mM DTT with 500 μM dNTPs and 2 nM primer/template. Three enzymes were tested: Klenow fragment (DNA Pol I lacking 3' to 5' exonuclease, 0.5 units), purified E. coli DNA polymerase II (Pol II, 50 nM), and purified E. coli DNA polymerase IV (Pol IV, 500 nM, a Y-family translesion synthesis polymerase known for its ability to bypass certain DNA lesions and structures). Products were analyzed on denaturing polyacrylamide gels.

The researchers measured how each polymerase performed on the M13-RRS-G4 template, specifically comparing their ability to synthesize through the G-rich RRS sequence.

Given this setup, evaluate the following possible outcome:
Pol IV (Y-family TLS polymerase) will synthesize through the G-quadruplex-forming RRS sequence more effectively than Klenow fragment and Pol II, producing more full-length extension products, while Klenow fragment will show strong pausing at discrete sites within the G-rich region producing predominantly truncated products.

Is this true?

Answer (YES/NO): NO